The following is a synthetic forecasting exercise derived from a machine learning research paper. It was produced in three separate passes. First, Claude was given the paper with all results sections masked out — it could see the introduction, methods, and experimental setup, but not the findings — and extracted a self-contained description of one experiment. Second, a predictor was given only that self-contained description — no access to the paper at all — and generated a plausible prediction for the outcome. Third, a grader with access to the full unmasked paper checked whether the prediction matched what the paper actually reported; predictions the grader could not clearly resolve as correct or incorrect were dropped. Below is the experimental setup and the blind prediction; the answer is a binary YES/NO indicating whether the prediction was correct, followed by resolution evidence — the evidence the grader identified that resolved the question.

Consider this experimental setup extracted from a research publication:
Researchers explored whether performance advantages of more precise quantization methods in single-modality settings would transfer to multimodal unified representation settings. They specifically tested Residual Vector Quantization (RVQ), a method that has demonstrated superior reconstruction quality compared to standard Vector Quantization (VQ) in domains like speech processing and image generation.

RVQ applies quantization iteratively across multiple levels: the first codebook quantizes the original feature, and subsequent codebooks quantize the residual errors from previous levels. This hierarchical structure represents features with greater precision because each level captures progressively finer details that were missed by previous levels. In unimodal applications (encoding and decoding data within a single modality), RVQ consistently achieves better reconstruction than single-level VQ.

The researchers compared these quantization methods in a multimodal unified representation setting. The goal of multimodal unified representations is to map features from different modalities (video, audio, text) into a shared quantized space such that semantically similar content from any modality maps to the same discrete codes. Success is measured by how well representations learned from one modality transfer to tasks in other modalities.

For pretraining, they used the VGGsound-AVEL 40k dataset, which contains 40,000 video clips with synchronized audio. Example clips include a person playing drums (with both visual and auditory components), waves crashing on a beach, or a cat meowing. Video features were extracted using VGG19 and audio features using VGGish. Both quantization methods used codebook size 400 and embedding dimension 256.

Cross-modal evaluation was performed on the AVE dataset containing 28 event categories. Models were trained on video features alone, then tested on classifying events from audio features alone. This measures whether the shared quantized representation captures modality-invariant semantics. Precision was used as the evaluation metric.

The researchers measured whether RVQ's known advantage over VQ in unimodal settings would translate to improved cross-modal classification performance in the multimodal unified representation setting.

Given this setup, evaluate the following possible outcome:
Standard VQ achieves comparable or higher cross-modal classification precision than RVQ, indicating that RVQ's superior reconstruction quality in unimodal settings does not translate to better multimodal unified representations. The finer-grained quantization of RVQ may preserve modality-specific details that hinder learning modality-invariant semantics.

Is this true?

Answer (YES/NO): YES